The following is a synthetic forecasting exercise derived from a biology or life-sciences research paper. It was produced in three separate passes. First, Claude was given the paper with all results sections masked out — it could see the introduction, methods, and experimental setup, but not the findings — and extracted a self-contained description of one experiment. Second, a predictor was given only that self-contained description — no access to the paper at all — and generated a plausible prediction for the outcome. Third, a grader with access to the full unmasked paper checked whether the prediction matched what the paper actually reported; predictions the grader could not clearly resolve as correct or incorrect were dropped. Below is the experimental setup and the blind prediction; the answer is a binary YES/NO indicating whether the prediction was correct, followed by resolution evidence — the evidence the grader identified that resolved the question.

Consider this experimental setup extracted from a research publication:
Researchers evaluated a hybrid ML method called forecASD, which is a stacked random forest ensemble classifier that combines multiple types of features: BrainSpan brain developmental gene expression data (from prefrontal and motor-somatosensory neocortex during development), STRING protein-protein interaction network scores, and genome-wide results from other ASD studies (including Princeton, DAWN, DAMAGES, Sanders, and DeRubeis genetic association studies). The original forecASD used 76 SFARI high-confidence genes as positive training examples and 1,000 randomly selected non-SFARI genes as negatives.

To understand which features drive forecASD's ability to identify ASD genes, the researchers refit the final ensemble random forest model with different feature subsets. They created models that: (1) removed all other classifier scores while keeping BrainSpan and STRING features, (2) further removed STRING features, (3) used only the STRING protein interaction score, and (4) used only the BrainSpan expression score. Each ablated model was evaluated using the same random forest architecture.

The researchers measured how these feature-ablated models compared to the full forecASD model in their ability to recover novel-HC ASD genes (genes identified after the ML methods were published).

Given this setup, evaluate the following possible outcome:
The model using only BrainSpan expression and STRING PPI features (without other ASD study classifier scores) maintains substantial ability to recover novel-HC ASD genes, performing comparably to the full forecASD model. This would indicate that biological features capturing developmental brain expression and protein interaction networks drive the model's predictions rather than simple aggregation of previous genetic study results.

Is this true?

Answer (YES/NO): NO